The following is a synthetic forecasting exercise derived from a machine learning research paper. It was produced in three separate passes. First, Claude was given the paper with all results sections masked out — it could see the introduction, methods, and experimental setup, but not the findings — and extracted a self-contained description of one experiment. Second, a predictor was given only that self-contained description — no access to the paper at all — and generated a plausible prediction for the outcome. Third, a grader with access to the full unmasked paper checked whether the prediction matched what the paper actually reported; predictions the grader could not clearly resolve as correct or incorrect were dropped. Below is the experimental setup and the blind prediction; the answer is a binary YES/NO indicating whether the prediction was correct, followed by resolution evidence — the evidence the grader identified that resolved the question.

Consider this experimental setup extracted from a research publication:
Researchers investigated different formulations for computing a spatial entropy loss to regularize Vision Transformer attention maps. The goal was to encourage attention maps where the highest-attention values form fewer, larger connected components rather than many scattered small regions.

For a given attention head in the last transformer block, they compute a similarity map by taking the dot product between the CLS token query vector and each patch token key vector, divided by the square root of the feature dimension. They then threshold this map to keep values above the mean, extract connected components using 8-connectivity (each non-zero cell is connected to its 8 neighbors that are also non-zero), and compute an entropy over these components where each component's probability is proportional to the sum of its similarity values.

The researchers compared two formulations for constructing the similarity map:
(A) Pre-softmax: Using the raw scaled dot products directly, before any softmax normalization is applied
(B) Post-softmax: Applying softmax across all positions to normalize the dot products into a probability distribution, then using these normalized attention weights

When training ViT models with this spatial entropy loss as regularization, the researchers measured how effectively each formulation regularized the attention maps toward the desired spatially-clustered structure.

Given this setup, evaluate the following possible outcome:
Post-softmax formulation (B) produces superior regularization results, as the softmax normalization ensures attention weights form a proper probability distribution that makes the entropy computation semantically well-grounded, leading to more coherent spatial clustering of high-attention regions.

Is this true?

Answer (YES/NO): NO